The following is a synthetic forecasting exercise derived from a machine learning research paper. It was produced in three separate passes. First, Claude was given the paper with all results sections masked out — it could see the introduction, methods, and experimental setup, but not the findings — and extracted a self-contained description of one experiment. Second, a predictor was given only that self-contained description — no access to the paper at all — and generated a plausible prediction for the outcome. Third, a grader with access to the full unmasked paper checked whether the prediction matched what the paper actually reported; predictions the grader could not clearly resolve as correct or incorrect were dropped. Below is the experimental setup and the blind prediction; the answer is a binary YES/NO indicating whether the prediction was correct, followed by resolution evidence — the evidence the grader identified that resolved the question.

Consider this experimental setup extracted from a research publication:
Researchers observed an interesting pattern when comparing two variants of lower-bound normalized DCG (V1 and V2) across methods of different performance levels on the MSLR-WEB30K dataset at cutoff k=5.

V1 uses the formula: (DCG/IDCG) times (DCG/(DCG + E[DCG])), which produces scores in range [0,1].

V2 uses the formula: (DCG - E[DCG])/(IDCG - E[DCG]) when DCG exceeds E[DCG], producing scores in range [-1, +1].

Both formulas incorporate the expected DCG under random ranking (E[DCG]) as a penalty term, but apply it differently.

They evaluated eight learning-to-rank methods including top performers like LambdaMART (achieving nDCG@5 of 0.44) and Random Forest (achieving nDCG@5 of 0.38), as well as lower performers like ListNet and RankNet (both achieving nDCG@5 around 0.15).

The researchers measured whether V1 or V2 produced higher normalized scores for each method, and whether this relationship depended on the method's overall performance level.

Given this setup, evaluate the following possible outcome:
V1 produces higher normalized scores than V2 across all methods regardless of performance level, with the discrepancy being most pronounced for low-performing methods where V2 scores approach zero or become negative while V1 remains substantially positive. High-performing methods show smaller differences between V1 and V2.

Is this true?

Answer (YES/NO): NO